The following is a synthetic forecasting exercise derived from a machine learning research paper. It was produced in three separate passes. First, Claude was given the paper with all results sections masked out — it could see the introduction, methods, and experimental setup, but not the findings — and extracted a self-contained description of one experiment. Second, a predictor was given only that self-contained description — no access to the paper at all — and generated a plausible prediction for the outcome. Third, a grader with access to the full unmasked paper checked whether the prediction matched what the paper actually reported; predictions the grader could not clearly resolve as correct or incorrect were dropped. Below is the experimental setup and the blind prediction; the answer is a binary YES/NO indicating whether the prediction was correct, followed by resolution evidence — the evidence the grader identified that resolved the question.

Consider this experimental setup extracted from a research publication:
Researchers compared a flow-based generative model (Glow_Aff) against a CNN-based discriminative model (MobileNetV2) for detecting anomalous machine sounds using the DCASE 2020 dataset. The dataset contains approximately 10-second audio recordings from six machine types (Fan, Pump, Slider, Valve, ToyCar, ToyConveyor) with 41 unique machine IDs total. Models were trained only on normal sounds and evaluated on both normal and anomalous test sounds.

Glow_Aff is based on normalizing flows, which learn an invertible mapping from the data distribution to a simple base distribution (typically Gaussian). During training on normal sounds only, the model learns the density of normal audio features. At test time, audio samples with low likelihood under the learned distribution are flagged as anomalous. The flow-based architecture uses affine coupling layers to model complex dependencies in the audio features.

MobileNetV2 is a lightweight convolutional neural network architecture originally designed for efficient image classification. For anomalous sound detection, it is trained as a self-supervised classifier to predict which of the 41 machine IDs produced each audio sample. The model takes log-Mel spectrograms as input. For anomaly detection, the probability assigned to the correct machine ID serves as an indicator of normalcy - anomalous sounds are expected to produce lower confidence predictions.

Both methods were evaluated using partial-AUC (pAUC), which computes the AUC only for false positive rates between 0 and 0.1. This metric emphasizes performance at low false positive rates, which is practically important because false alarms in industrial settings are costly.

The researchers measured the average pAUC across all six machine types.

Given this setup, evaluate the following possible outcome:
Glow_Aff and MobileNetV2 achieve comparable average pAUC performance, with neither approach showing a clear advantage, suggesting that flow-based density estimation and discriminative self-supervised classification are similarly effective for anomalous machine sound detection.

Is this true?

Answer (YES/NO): NO